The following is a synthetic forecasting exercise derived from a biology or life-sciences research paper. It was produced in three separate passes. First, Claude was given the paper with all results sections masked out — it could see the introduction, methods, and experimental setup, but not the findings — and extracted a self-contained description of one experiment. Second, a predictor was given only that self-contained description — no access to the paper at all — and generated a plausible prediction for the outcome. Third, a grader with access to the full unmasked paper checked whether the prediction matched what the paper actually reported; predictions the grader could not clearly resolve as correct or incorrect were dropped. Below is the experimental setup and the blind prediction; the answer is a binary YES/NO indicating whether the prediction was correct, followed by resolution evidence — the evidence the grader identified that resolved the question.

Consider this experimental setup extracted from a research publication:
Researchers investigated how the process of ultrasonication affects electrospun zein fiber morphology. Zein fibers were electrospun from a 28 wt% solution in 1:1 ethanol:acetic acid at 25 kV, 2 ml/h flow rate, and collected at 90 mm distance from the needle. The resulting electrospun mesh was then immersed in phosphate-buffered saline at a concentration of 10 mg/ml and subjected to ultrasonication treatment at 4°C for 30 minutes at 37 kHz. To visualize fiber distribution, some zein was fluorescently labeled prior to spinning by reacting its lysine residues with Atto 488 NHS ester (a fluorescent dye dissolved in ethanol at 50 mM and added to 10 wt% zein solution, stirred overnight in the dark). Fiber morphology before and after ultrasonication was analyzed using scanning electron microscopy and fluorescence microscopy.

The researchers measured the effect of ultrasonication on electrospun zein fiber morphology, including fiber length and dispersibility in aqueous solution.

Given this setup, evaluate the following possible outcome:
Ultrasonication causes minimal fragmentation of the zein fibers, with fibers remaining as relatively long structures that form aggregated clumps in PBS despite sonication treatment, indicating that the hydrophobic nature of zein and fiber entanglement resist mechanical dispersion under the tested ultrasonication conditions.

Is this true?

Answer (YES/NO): NO